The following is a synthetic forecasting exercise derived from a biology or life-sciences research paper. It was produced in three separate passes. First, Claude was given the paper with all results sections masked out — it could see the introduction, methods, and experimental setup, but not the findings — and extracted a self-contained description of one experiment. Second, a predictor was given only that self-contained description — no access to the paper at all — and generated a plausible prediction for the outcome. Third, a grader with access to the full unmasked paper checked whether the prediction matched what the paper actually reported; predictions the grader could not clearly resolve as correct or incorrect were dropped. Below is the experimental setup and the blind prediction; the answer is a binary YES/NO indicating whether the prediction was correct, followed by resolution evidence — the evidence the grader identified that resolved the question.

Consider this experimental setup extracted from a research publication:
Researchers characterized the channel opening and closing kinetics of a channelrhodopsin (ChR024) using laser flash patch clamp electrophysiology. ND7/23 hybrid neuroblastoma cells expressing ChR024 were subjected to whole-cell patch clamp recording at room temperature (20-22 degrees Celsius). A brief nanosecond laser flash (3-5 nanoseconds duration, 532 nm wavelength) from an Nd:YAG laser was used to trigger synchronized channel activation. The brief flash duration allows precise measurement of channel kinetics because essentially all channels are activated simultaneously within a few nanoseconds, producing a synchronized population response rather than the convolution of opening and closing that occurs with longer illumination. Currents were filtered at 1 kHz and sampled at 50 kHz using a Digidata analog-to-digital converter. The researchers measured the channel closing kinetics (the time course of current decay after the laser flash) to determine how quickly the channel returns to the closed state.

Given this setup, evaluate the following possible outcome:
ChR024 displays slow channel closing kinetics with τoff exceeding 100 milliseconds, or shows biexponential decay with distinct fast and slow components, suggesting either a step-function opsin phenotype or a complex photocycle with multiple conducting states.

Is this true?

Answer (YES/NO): YES